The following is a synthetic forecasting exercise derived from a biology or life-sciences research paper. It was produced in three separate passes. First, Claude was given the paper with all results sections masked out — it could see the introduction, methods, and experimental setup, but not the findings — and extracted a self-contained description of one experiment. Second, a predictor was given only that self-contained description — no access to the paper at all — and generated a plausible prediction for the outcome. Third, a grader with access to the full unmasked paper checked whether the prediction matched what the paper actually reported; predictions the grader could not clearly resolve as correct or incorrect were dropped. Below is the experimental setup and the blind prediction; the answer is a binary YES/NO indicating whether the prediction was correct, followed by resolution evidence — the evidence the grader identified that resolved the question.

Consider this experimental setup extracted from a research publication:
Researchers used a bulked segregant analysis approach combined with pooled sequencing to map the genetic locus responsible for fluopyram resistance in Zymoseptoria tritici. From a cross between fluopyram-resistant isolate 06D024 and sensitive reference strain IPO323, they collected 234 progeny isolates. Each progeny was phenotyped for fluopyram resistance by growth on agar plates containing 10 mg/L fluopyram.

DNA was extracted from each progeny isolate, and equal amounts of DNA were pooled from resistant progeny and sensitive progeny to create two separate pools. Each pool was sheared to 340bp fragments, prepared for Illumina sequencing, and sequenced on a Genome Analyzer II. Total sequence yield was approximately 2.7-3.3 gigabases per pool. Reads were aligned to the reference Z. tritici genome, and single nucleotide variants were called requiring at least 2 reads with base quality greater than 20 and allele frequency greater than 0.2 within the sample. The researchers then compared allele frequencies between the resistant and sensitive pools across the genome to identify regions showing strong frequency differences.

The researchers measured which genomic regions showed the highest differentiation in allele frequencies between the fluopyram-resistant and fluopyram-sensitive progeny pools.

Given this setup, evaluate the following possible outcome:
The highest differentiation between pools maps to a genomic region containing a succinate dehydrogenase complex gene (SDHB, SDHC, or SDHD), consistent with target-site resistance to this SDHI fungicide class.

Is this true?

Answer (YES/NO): NO